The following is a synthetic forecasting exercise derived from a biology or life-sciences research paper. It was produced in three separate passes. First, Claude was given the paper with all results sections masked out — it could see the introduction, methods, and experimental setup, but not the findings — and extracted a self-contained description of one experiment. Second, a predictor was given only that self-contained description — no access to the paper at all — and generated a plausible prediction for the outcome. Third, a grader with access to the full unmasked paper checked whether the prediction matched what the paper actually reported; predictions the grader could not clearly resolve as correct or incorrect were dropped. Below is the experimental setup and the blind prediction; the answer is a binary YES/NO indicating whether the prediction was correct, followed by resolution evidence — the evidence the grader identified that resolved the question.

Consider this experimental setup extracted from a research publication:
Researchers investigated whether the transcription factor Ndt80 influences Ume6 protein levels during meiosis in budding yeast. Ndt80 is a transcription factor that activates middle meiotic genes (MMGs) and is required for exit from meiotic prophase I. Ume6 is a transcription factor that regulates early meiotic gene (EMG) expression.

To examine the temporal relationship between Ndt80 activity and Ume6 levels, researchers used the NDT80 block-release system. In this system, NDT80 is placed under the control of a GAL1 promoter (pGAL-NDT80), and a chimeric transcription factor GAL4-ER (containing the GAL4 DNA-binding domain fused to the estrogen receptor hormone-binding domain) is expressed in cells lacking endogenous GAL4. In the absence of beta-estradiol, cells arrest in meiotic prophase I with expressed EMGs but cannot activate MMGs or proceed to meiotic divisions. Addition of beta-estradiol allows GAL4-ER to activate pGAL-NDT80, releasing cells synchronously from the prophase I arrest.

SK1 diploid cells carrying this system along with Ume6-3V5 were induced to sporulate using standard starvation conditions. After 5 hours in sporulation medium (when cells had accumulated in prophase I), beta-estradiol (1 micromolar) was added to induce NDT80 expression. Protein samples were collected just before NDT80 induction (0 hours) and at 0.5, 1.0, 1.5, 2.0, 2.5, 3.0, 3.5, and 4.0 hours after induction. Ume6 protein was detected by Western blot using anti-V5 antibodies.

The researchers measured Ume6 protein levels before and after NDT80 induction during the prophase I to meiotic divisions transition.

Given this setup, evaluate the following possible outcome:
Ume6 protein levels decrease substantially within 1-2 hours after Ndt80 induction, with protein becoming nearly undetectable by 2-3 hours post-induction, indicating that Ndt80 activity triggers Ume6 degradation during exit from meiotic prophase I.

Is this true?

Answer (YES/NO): NO